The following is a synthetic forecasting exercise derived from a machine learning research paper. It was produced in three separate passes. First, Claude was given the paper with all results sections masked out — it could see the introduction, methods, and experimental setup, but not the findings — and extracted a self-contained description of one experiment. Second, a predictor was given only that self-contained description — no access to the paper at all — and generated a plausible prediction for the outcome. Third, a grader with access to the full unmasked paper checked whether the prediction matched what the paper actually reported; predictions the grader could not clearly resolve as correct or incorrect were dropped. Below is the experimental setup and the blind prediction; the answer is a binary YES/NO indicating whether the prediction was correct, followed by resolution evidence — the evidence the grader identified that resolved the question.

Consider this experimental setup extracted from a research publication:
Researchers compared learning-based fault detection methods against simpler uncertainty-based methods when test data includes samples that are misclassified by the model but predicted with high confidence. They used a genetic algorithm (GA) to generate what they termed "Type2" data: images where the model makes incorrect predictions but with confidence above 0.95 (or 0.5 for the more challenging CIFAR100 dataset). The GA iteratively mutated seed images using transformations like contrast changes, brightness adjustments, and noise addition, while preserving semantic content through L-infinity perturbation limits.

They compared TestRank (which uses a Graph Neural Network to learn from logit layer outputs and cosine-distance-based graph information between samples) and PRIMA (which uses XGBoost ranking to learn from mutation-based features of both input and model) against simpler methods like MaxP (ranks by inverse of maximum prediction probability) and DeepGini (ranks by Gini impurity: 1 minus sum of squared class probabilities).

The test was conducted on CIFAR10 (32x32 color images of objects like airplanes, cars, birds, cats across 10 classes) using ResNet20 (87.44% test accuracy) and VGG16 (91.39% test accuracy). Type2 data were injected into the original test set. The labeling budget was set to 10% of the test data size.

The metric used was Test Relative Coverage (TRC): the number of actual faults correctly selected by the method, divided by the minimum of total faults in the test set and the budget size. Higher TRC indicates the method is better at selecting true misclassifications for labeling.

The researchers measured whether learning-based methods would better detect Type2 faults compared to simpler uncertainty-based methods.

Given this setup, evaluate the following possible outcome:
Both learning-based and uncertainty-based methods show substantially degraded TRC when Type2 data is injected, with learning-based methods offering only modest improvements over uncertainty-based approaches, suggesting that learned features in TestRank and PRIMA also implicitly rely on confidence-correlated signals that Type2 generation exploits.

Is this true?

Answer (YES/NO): YES